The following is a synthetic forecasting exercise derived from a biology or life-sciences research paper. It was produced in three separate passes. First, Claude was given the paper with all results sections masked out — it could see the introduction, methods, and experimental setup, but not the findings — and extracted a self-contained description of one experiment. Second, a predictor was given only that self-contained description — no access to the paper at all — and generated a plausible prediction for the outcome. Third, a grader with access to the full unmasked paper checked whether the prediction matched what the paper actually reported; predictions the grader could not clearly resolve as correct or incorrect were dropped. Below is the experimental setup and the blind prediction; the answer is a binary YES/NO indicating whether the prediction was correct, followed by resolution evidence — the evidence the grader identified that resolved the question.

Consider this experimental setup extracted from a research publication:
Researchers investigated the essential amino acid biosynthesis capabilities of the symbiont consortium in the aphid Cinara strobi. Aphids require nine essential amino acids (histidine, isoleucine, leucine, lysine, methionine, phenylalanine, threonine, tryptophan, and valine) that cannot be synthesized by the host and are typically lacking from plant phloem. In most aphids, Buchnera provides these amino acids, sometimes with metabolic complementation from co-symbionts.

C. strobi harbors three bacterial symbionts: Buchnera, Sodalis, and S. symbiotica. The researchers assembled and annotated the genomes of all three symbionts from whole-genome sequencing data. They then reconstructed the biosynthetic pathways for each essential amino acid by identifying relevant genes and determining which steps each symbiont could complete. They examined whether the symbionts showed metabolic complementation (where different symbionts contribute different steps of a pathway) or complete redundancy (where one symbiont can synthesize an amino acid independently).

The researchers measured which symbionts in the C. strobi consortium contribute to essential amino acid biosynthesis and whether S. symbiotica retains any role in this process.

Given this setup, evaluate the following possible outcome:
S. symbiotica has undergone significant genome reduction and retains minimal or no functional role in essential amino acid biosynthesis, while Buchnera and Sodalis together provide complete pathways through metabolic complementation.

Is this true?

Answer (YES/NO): YES